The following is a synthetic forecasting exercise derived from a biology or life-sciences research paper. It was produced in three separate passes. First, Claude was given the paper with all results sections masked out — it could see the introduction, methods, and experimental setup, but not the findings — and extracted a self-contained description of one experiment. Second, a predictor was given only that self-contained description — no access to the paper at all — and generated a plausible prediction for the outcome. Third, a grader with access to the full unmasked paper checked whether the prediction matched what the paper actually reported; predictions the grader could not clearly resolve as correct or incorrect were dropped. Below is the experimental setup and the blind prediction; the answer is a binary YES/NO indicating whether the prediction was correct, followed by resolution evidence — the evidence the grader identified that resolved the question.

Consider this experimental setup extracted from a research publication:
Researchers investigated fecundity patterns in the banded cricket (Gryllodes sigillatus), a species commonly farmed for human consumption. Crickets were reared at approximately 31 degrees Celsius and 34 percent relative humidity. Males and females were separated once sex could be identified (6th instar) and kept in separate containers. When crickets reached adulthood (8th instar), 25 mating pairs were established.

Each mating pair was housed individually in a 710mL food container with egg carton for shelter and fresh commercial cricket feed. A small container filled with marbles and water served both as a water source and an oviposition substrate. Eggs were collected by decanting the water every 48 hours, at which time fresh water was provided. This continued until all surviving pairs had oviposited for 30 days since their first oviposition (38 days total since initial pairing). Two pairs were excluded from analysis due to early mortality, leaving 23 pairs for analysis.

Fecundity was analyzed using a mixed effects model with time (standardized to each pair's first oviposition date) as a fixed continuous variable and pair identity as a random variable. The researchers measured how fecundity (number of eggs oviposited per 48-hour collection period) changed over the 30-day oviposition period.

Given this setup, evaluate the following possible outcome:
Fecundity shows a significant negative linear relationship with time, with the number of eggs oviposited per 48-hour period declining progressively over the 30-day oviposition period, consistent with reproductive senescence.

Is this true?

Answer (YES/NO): NO